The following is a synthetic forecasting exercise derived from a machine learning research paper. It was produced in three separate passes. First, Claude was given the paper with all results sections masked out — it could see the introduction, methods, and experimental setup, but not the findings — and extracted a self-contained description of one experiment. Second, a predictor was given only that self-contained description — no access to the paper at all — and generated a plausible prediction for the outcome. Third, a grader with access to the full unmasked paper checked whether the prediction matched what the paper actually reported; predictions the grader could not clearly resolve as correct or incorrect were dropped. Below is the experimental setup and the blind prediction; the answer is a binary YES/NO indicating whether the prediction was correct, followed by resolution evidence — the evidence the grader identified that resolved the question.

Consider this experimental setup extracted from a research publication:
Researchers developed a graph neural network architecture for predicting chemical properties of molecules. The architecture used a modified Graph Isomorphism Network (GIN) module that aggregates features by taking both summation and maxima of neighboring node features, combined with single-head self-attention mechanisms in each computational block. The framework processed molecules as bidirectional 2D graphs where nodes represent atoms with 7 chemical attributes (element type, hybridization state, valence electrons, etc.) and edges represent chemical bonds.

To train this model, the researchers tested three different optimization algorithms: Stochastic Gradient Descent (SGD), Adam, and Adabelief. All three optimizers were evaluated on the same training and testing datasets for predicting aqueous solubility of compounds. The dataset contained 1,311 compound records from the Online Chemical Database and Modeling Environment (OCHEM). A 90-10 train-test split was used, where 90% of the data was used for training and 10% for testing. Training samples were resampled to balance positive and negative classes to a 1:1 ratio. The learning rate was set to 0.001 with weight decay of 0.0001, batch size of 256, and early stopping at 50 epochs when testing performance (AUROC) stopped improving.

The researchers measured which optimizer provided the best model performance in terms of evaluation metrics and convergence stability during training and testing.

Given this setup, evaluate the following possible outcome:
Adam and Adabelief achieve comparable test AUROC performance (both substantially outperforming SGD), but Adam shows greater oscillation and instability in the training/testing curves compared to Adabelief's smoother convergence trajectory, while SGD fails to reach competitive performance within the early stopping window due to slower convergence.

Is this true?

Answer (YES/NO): NO